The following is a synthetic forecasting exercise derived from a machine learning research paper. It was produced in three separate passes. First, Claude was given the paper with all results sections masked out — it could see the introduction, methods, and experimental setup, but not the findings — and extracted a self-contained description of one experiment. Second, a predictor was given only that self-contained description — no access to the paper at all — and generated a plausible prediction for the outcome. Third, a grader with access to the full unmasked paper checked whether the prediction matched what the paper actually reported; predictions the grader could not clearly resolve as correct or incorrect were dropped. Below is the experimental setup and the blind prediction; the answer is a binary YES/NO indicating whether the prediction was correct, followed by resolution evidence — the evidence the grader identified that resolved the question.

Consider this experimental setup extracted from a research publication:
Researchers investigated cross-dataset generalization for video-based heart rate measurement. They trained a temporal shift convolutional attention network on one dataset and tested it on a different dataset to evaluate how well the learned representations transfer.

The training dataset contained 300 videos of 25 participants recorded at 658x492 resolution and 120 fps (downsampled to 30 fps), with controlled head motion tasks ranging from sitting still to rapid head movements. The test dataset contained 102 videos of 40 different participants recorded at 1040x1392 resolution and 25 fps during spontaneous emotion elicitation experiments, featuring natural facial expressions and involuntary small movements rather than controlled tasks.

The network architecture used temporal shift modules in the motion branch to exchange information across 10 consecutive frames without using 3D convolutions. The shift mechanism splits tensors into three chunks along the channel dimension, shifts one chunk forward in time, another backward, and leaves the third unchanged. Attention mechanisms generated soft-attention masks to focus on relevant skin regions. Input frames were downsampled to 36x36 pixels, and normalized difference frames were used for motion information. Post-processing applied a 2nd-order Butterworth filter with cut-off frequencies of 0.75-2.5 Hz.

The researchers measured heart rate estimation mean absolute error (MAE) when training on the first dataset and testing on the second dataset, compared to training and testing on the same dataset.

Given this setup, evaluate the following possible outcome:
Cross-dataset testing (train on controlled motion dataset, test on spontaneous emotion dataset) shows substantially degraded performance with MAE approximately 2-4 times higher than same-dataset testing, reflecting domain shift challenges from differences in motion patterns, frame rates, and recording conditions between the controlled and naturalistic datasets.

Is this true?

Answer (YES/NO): YES